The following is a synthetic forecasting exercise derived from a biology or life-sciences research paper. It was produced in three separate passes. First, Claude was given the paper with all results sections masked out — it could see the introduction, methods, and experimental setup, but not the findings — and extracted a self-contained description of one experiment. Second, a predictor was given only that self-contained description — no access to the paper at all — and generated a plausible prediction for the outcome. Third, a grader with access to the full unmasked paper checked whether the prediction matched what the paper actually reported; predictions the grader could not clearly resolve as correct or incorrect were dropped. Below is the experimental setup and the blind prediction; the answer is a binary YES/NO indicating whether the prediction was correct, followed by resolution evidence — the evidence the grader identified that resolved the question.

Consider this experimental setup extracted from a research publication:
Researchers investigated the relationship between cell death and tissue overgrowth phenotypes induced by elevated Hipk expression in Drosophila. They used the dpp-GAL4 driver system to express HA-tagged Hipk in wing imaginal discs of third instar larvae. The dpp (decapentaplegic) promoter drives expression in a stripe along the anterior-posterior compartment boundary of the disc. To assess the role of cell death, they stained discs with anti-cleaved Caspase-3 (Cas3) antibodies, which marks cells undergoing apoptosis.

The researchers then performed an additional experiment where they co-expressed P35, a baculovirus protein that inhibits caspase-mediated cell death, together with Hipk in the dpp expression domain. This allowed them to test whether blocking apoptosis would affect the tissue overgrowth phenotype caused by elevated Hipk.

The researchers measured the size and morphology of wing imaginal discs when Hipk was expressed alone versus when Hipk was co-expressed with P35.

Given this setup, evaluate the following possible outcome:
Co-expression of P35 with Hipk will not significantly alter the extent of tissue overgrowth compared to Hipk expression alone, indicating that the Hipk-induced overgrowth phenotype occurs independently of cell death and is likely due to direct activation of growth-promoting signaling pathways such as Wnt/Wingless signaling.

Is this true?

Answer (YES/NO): NO